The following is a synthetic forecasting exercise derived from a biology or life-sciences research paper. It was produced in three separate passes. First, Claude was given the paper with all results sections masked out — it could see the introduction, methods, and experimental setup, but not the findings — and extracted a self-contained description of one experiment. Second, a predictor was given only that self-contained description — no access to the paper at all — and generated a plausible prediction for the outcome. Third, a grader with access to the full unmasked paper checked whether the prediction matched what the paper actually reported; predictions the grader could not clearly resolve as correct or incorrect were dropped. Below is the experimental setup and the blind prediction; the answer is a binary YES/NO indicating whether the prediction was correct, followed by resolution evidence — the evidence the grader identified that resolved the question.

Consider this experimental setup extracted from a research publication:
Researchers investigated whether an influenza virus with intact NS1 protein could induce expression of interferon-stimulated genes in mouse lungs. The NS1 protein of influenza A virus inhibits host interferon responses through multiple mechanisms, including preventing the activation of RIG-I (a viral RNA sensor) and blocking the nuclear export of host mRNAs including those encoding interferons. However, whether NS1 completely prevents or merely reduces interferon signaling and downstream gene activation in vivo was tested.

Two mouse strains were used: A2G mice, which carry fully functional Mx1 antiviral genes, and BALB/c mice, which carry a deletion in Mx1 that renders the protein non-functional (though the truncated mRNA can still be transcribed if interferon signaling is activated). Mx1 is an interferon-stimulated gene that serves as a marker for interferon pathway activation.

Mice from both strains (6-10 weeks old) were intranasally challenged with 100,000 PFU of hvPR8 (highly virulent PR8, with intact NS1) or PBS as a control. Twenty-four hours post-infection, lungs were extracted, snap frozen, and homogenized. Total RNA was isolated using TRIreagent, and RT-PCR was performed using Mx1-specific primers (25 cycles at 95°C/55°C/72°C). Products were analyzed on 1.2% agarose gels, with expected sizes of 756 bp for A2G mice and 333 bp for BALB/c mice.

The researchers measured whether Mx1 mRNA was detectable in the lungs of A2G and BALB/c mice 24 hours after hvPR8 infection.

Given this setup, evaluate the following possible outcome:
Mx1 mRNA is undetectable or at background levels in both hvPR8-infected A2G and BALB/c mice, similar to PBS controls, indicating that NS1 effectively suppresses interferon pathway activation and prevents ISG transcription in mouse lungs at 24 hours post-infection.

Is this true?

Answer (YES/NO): NO